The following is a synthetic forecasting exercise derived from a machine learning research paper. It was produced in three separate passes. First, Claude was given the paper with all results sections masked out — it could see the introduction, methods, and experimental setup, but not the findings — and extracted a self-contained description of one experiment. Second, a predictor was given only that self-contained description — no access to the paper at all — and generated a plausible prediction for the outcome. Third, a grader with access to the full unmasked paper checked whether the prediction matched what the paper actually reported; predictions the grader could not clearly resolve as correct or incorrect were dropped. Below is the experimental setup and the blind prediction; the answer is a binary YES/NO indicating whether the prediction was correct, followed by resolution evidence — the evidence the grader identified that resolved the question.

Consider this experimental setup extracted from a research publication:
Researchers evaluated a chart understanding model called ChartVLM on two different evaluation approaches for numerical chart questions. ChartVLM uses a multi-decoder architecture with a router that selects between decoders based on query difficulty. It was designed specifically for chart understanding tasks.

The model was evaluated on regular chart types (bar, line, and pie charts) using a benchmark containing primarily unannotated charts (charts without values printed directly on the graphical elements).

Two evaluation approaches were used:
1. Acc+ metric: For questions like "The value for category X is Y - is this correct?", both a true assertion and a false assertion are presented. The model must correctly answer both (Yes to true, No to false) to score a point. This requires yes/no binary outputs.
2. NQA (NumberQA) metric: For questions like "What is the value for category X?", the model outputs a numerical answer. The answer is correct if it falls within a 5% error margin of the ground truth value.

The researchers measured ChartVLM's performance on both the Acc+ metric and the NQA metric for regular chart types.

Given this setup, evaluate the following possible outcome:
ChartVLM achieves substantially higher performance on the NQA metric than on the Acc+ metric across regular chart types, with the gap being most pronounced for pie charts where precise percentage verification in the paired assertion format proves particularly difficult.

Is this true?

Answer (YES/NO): NO